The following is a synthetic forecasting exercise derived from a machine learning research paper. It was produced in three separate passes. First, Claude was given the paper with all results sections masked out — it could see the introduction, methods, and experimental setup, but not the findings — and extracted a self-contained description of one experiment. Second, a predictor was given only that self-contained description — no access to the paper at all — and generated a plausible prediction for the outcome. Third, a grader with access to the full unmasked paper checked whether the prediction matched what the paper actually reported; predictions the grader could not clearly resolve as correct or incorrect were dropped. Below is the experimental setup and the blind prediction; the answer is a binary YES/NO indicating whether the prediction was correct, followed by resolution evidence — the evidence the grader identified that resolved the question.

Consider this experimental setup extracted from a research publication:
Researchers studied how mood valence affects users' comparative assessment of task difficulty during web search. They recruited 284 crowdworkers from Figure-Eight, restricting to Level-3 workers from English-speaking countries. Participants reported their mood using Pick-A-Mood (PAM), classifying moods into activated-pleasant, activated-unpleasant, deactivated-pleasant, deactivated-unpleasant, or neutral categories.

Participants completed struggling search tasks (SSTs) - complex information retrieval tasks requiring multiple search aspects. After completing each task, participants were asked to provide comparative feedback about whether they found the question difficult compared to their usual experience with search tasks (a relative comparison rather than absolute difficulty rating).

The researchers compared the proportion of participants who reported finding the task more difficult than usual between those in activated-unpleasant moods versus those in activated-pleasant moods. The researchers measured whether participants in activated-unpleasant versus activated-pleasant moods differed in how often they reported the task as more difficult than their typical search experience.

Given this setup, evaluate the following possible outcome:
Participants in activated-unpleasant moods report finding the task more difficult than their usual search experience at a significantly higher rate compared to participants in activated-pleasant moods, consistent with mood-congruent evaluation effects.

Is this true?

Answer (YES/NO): NO